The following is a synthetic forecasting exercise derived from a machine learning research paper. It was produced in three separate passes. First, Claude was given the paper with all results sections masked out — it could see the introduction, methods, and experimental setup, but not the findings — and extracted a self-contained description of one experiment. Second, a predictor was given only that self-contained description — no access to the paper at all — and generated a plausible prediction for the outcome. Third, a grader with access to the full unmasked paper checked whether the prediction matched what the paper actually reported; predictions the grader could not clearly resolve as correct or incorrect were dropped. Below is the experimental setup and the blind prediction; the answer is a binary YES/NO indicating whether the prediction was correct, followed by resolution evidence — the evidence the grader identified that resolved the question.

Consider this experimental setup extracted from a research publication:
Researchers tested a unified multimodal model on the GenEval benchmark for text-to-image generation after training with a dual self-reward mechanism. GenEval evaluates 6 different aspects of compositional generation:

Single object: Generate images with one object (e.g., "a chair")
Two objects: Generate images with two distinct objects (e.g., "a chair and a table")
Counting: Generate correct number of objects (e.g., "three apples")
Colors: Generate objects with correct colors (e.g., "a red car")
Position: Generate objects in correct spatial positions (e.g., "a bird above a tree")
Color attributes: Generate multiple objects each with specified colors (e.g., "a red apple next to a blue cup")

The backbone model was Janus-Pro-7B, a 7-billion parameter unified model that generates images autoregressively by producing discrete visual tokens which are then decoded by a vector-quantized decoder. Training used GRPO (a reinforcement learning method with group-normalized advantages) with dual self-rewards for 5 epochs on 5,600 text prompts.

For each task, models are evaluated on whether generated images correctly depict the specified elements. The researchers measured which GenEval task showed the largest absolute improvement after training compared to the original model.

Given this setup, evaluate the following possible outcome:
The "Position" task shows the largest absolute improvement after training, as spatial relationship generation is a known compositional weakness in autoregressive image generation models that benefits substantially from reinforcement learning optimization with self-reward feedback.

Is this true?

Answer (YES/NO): NO